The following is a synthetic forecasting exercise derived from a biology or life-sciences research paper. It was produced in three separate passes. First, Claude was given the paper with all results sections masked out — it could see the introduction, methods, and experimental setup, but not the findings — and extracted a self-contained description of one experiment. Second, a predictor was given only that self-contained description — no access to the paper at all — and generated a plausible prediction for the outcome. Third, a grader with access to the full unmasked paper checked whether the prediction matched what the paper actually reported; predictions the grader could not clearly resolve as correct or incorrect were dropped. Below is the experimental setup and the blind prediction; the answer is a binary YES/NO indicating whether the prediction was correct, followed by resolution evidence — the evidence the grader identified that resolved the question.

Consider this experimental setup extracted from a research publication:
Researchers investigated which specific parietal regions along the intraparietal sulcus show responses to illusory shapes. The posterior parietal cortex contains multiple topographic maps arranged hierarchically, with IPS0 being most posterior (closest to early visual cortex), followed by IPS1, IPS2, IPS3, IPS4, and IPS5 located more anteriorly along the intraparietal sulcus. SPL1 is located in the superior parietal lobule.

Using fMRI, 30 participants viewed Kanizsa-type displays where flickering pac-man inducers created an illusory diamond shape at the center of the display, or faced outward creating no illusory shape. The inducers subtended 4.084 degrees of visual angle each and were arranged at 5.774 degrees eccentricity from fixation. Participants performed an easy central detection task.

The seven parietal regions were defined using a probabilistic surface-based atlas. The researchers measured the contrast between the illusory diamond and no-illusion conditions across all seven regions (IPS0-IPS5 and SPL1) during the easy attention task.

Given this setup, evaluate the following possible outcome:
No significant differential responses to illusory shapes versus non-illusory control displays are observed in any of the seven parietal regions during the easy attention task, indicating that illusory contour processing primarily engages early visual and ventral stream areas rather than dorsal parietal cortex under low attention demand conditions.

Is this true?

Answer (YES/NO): NO